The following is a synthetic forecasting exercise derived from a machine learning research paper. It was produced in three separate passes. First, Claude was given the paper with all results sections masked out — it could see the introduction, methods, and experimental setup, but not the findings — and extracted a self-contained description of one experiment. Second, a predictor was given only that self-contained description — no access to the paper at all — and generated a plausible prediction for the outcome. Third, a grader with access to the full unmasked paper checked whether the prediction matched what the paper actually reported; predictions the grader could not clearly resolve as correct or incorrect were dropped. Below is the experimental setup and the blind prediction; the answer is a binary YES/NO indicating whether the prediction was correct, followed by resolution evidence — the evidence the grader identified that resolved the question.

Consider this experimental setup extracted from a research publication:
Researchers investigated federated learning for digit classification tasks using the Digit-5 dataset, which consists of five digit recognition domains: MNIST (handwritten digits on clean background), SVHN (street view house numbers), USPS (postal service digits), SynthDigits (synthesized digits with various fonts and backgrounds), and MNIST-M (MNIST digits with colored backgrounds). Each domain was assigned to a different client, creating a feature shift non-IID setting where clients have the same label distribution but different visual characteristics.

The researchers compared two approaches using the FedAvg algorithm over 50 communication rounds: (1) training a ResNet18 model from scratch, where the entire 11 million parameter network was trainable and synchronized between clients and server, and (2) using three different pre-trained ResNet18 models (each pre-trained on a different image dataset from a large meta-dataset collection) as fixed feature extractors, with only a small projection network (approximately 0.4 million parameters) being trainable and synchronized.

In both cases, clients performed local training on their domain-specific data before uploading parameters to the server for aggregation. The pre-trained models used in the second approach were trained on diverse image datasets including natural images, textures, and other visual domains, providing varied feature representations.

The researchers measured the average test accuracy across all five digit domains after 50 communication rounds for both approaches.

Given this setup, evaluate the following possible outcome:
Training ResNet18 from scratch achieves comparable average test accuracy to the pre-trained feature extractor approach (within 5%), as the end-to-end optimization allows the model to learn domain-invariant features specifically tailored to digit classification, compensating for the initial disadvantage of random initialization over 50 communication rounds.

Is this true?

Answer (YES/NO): NO